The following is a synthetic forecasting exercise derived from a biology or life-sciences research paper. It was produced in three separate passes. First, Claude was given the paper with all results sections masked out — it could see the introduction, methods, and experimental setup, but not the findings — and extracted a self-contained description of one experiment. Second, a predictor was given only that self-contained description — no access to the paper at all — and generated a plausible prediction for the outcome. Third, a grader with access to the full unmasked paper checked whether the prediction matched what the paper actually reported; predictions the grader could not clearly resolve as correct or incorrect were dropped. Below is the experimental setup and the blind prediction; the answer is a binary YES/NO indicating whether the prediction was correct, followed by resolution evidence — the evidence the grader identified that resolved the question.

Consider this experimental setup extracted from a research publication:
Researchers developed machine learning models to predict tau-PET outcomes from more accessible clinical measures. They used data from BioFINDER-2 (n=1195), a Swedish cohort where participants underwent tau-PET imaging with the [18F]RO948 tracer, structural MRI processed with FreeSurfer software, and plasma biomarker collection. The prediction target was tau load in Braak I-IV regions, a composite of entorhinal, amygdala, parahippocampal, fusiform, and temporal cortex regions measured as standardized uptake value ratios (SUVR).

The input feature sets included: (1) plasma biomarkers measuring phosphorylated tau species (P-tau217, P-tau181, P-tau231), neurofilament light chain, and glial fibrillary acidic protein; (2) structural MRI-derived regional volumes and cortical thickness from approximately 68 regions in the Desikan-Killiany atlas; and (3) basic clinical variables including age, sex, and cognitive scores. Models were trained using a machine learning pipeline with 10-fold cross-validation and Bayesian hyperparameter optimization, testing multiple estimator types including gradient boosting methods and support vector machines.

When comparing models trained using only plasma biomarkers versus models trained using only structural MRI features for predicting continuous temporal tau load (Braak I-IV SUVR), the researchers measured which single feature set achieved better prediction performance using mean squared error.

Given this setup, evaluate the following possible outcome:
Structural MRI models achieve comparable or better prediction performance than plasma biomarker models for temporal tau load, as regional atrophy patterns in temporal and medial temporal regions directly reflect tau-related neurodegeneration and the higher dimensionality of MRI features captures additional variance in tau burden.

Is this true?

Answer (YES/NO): NO